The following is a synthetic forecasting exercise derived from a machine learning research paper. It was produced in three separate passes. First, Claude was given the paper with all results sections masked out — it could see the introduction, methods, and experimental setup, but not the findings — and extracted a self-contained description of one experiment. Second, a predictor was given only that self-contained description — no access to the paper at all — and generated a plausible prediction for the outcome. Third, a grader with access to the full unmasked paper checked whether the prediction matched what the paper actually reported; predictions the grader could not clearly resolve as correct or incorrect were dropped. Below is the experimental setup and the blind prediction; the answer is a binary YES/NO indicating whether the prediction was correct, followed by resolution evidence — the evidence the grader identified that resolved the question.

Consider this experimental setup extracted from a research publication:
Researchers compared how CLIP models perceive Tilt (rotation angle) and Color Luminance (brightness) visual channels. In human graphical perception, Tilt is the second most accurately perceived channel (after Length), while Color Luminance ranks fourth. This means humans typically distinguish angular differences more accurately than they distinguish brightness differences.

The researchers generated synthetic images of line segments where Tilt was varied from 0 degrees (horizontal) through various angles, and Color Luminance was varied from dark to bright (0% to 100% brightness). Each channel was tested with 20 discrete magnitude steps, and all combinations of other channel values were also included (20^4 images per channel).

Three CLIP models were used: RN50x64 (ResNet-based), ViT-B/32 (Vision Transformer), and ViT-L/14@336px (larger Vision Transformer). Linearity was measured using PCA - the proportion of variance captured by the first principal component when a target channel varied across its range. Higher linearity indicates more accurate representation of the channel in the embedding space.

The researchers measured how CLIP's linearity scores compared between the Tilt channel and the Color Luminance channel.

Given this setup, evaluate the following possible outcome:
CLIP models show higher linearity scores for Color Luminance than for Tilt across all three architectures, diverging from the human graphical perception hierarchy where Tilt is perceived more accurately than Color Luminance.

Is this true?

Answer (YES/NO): NO